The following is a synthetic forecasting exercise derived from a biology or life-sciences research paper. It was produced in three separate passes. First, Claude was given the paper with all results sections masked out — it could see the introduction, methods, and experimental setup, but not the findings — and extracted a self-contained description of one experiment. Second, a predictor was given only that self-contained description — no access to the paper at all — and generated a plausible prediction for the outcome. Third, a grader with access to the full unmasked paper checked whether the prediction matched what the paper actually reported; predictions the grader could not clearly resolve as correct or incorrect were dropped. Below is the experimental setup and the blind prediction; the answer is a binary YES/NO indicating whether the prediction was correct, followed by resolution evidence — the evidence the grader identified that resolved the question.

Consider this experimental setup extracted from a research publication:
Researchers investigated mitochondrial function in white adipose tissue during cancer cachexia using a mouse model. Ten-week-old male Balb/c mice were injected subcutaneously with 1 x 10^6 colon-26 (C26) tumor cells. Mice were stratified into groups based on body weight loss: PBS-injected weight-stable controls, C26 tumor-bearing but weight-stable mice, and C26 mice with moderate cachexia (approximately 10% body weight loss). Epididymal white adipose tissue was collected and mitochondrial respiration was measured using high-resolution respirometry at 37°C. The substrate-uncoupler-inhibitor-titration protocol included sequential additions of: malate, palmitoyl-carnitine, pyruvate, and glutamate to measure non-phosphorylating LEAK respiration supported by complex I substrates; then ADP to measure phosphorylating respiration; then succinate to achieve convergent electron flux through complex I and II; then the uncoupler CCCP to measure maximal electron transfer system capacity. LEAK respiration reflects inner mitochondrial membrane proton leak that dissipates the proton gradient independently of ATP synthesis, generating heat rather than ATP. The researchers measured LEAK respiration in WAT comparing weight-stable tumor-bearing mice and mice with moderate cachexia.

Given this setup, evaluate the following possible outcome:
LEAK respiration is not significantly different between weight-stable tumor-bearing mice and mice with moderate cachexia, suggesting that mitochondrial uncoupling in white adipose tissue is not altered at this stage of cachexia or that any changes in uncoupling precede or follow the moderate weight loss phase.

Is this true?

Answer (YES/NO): NO